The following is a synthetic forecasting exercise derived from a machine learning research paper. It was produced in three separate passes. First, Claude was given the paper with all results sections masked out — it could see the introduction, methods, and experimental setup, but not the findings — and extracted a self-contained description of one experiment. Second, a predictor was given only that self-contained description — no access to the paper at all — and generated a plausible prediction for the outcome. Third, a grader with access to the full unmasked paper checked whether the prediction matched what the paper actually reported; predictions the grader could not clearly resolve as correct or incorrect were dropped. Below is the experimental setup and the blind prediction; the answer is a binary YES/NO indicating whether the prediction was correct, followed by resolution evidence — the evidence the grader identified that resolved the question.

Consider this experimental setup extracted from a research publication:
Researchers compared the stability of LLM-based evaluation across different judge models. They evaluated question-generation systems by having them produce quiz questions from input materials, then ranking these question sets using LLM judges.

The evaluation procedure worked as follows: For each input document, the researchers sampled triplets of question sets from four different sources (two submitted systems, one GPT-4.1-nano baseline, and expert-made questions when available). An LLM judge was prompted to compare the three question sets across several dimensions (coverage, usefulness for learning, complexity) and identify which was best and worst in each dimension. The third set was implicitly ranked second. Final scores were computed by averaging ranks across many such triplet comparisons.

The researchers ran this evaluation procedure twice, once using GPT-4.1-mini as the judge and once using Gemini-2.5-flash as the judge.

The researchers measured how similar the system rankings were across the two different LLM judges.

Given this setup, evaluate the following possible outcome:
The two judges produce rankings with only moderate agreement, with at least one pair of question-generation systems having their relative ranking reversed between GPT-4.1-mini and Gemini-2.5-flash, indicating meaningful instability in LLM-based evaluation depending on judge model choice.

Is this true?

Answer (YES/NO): NO